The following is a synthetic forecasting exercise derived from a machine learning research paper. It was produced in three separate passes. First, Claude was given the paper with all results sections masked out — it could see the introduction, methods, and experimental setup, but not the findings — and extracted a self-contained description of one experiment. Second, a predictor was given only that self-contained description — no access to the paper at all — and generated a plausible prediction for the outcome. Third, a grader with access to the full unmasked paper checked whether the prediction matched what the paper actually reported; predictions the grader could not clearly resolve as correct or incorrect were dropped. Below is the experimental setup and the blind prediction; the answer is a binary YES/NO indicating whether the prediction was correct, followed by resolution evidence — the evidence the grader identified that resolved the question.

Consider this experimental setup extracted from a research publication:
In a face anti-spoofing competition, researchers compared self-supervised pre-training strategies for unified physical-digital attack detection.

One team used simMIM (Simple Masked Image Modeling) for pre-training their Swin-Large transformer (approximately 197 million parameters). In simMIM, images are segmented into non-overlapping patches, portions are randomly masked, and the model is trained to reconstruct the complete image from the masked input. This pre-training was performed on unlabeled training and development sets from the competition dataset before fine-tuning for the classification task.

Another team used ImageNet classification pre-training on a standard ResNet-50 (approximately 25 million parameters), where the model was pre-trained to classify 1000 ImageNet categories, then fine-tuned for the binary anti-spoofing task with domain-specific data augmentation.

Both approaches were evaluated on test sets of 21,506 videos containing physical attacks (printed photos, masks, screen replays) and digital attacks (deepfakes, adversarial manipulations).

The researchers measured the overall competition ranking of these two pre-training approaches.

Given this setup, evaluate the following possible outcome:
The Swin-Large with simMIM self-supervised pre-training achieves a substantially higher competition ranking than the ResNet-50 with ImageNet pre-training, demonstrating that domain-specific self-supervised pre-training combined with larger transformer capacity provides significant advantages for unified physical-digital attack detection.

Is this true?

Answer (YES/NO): NO